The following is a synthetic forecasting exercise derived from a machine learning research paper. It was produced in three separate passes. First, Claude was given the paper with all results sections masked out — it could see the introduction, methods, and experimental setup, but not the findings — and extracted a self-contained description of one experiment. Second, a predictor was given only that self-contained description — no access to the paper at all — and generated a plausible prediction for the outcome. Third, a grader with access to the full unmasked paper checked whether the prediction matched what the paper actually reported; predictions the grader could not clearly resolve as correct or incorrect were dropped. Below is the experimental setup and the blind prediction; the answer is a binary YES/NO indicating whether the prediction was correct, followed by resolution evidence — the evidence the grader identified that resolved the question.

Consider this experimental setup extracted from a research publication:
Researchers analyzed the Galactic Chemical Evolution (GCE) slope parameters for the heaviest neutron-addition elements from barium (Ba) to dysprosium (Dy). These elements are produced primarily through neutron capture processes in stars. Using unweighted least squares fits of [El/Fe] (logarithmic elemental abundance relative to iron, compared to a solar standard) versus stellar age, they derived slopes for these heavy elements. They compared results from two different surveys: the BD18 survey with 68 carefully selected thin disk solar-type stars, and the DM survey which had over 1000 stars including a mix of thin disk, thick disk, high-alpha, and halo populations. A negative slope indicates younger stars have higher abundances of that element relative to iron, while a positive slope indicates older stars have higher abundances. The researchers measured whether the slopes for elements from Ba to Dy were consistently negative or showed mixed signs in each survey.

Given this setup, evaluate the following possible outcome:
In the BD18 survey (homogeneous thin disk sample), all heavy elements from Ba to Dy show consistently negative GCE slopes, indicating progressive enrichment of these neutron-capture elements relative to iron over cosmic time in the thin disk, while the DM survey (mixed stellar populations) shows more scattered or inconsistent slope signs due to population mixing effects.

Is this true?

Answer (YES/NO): YES